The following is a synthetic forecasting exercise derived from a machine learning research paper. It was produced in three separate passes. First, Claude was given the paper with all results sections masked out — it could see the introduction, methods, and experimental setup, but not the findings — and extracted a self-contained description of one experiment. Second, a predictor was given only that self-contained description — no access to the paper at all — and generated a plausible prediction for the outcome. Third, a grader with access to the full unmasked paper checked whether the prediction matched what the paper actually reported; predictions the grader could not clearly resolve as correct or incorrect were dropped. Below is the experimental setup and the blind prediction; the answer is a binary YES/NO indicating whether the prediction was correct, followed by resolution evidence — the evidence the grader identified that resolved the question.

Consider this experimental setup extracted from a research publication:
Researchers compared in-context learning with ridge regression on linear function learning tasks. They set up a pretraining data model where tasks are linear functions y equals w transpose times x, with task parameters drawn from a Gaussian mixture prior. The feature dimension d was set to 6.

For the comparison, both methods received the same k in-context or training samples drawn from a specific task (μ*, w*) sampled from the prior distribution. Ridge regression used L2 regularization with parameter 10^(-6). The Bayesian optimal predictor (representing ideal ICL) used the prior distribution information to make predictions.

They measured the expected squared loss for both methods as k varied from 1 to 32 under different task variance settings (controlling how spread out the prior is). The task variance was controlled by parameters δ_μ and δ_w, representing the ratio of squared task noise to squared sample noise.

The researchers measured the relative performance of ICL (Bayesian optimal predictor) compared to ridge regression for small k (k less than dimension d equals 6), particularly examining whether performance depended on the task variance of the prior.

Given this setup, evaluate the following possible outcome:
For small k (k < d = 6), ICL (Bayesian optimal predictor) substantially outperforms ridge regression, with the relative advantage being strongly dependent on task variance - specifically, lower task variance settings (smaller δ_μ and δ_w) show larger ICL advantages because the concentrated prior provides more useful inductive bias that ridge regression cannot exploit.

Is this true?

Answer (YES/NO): YES